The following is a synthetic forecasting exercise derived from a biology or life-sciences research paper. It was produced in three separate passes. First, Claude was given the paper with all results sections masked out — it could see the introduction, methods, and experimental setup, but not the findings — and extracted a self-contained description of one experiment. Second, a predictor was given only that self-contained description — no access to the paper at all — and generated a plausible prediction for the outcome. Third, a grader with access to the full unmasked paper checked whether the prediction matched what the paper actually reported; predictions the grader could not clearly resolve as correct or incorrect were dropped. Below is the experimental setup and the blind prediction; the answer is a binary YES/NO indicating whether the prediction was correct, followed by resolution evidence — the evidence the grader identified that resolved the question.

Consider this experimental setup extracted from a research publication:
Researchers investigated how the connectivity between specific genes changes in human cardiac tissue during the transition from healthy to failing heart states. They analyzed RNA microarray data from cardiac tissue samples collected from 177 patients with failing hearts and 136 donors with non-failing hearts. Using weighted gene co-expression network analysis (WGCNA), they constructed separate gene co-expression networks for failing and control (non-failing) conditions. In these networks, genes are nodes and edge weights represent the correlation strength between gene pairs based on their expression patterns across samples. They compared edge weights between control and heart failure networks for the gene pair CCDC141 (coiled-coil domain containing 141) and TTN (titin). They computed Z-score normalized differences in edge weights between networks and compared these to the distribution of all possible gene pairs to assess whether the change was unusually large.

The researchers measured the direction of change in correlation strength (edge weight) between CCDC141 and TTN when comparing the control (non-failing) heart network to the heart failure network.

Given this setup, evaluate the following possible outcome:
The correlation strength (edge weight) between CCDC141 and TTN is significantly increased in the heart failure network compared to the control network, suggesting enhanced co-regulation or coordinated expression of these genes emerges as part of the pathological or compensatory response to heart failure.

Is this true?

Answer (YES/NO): NO